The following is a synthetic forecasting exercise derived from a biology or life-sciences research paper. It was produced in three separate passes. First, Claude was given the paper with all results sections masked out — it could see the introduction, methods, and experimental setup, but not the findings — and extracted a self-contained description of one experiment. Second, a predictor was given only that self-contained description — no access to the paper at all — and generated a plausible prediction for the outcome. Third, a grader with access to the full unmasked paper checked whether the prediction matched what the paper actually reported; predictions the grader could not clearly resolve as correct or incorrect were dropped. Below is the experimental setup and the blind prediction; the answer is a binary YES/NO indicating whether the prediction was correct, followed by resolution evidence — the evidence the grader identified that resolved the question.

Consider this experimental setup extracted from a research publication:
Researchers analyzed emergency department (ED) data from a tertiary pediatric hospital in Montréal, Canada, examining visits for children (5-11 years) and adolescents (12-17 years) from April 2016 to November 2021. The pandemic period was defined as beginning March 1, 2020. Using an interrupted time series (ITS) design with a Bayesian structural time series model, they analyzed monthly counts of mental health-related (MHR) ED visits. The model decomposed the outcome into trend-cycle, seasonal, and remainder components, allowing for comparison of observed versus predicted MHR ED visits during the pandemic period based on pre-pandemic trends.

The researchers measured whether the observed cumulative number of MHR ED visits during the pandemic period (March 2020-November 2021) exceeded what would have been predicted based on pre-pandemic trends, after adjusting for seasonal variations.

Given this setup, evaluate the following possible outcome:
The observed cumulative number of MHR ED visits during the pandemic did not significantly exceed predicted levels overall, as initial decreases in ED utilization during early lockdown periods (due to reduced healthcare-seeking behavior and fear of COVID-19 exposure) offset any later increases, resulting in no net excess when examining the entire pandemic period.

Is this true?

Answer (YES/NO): NO